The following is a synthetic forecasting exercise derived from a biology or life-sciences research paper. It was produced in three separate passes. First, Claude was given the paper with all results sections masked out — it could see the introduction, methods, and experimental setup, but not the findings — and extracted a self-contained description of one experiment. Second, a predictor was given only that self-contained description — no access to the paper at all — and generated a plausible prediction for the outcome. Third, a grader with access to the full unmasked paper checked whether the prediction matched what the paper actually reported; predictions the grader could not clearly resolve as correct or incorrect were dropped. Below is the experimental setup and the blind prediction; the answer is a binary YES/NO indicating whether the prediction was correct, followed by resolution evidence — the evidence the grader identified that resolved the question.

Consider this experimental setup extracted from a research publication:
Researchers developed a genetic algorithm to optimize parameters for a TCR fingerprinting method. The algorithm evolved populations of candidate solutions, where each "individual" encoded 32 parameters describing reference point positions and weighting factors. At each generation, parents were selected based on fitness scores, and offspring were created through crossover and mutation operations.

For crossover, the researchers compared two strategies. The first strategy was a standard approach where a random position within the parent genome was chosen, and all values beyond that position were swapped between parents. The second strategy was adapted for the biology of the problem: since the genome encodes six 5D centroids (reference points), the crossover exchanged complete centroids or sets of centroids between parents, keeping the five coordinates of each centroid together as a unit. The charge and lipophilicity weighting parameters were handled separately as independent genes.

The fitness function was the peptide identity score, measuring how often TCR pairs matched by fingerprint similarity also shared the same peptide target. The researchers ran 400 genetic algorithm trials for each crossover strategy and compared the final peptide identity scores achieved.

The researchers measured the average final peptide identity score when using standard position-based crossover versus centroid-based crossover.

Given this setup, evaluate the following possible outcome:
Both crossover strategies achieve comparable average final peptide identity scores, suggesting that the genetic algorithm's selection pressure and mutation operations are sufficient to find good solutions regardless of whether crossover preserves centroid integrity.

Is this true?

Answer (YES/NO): NO